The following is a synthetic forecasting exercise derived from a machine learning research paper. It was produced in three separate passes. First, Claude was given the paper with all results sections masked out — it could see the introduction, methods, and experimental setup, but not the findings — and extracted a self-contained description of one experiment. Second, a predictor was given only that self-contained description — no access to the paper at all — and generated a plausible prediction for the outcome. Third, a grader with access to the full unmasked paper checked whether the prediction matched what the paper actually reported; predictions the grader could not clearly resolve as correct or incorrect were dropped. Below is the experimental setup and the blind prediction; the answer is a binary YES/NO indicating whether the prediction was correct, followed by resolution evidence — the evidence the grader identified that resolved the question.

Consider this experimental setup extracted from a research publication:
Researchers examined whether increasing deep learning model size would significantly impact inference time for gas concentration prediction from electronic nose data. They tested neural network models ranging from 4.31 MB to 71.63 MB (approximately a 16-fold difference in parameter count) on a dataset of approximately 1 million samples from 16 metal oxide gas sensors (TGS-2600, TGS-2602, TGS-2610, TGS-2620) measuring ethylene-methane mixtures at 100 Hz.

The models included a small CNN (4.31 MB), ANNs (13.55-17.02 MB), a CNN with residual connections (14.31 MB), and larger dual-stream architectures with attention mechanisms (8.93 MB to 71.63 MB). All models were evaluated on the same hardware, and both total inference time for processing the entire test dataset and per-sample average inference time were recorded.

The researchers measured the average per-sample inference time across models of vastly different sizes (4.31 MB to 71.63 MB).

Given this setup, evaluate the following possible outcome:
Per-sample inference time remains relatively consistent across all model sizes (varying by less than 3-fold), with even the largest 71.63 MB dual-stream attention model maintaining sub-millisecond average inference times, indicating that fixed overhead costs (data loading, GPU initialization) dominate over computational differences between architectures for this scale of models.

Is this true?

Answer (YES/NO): YES